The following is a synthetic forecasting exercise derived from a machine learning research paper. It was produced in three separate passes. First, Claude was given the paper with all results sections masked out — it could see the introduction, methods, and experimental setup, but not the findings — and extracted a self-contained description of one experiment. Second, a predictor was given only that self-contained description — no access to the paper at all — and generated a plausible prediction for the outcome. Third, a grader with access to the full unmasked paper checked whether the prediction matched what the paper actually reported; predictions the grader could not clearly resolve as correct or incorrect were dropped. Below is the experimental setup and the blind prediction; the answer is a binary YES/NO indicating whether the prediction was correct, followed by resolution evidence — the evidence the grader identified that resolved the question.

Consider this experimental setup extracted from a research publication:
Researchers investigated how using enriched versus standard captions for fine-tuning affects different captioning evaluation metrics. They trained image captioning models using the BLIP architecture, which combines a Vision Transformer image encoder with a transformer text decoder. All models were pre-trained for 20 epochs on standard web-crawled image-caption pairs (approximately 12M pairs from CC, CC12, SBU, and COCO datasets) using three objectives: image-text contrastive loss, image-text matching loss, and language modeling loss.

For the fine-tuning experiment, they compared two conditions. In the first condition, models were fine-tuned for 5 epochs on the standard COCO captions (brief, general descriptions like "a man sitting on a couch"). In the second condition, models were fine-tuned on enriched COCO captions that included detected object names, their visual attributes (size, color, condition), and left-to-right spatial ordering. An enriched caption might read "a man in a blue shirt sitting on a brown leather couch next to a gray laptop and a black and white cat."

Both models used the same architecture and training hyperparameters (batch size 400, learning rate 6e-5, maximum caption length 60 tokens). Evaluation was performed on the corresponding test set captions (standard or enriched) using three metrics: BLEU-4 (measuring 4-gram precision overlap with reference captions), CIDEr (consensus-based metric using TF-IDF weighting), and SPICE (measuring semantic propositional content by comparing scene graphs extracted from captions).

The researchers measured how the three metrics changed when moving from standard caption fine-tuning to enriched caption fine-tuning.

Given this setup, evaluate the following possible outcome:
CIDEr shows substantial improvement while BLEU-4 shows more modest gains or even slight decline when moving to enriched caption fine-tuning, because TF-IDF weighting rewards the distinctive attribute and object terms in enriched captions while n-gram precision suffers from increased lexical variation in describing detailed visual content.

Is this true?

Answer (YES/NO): NO